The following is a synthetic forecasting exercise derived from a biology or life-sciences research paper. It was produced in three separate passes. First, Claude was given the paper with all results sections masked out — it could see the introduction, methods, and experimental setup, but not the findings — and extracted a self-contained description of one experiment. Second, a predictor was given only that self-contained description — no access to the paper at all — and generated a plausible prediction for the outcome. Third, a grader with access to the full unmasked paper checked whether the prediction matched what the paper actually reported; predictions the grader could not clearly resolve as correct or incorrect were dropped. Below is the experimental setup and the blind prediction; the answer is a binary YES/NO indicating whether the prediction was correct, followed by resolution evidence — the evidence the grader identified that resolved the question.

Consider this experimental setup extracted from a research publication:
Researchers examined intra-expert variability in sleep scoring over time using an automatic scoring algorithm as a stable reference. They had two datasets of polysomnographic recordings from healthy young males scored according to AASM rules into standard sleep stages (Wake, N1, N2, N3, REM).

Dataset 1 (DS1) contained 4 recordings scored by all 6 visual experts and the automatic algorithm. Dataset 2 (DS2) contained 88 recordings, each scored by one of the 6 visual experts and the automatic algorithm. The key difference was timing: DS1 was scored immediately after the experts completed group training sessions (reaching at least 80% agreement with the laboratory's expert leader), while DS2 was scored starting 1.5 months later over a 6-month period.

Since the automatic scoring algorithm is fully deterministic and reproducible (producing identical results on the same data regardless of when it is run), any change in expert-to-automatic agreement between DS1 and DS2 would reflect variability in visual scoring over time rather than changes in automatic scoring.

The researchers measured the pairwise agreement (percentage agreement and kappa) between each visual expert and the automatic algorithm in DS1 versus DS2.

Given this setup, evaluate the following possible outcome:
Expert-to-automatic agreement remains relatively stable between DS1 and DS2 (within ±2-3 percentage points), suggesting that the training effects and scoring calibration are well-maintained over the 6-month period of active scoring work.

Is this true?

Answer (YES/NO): NO